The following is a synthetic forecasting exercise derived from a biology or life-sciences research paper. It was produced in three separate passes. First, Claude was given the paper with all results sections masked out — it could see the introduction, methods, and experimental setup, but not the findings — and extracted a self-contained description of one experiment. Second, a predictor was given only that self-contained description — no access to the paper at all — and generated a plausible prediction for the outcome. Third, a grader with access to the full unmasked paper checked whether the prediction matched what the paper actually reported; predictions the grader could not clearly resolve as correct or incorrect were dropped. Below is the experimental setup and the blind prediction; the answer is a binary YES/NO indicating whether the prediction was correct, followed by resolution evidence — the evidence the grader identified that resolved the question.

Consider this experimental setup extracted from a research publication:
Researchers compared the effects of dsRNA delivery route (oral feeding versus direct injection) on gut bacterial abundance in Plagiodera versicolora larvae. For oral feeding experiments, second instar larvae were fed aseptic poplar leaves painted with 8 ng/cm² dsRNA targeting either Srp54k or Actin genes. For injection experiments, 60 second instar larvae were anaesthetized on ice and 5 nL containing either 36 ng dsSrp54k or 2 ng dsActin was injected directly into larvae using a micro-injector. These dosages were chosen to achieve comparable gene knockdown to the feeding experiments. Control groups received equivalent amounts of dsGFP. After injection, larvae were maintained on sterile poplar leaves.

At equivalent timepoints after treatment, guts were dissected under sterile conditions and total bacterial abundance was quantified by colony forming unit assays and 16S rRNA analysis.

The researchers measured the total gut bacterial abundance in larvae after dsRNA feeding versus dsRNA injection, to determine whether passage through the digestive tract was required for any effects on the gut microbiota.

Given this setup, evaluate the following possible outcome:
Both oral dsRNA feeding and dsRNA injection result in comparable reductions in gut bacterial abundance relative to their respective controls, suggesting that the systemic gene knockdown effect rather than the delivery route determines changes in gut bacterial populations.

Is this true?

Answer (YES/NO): NO